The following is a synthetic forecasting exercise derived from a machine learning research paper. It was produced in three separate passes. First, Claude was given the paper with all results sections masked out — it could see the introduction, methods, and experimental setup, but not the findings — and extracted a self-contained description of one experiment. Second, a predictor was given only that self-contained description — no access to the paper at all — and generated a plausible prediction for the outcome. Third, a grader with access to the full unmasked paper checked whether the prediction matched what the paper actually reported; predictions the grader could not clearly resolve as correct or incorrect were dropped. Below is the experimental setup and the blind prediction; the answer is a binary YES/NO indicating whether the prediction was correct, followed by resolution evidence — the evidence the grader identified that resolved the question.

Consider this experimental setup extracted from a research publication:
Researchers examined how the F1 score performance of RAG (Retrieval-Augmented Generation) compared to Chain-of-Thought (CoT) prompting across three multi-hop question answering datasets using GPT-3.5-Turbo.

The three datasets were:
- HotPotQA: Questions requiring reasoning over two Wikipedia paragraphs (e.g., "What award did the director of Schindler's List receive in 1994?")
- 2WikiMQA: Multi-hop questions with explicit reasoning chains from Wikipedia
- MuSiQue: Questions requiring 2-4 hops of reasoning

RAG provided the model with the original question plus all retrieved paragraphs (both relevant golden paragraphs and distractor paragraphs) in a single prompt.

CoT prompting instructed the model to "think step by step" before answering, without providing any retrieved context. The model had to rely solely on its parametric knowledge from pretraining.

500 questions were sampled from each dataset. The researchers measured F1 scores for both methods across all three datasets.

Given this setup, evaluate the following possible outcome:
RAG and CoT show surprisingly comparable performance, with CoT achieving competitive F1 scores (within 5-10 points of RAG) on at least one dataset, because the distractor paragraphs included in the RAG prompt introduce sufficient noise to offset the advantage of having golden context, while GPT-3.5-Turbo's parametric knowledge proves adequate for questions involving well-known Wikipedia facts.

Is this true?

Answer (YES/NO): NO